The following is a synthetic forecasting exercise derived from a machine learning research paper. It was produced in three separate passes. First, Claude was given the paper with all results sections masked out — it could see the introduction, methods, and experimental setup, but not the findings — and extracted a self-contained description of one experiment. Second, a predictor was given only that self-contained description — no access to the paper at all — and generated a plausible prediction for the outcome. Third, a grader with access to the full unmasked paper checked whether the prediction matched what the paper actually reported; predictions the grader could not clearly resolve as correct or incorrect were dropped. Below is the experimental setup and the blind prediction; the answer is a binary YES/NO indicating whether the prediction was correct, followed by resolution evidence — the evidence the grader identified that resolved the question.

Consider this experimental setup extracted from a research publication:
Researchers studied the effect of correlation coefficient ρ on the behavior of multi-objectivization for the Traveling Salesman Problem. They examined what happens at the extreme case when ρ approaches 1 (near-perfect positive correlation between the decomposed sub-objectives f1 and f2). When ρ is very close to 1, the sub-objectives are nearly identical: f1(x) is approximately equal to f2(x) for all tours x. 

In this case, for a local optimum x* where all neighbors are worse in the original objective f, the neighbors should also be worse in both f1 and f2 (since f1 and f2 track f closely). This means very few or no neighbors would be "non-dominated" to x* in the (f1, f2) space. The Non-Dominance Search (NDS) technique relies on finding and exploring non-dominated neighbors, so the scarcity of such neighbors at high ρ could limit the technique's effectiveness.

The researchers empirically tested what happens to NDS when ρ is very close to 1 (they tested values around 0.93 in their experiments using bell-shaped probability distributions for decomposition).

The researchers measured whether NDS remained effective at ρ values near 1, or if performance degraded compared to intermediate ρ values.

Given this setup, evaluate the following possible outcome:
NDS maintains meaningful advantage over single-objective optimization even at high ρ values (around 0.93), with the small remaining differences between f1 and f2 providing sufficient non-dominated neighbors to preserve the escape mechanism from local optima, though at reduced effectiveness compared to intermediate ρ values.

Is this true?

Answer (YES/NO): NO